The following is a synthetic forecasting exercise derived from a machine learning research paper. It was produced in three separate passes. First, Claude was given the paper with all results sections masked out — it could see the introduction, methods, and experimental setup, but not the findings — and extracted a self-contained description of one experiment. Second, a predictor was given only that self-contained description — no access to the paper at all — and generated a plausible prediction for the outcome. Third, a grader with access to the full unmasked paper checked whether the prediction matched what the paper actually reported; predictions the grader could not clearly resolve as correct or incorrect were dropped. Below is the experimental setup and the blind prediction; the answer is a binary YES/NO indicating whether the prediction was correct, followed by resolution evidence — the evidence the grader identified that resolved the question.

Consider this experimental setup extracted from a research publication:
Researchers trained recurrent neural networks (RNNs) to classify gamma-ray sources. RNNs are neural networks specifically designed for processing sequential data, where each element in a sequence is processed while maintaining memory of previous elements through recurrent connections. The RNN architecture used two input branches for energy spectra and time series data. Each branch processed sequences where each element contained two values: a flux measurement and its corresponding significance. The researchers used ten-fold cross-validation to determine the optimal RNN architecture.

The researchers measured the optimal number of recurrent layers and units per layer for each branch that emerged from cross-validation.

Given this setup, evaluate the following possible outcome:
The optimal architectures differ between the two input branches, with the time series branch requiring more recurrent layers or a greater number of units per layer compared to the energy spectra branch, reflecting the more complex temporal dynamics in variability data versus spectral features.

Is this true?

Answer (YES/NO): NO